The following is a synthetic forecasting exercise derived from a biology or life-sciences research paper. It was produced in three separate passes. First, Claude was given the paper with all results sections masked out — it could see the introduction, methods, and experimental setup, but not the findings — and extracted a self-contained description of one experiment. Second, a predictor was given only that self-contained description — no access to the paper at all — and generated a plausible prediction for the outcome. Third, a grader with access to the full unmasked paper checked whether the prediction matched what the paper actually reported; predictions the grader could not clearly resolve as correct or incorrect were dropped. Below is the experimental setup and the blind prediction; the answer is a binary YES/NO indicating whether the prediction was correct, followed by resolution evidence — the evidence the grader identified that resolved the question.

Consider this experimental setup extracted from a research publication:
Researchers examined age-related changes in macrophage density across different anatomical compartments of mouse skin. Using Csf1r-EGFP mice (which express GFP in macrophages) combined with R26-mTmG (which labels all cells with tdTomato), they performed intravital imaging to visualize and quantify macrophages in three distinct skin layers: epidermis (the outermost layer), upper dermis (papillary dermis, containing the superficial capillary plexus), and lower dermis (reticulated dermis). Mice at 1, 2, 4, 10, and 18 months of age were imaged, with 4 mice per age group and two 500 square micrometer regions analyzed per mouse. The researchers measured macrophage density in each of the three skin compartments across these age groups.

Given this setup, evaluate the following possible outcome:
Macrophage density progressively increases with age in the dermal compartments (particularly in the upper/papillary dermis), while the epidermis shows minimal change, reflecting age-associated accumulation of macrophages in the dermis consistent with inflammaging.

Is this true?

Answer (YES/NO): NO